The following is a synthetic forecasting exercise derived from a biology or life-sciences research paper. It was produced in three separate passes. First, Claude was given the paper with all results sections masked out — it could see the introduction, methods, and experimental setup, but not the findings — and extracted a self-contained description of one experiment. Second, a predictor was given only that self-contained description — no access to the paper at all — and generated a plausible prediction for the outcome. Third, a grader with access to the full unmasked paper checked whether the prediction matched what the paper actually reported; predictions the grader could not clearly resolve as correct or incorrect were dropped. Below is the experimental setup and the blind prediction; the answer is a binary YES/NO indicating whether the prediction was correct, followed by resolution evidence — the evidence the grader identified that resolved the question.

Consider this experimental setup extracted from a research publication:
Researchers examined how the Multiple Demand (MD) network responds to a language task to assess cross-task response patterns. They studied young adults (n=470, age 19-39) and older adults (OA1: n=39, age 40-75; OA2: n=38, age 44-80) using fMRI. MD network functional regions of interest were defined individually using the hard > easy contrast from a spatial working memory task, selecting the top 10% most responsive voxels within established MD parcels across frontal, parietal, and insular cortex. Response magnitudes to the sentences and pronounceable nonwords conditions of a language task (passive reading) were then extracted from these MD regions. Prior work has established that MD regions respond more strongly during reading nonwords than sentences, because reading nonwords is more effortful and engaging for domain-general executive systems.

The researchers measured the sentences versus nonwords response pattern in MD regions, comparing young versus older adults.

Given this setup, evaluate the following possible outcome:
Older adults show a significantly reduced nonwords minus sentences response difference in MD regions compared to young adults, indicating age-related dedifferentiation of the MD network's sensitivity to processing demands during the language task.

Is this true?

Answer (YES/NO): NO